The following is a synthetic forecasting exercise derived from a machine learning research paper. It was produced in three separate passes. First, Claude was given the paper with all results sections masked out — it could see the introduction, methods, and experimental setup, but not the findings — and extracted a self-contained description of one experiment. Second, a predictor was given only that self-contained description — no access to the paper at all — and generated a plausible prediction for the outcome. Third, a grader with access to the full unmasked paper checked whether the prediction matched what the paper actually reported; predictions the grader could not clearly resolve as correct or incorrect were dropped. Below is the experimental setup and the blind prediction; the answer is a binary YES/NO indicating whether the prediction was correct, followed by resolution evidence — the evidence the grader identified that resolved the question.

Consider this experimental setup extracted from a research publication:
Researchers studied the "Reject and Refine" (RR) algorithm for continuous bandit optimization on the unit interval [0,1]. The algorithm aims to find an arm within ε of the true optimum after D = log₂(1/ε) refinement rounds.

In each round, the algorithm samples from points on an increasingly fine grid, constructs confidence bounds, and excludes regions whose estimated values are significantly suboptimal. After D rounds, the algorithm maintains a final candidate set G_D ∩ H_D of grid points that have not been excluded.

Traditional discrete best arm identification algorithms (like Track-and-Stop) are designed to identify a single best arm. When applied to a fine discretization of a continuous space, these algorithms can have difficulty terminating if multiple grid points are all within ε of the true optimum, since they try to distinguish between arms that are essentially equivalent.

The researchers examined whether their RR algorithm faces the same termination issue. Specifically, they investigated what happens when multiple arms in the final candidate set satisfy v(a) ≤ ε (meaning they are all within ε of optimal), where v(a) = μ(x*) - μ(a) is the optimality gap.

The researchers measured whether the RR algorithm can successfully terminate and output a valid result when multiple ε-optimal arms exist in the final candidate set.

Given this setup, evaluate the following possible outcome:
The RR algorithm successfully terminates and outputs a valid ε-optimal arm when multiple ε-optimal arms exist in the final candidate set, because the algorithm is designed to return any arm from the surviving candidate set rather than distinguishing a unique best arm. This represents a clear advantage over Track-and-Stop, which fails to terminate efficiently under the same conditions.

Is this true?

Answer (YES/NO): YES